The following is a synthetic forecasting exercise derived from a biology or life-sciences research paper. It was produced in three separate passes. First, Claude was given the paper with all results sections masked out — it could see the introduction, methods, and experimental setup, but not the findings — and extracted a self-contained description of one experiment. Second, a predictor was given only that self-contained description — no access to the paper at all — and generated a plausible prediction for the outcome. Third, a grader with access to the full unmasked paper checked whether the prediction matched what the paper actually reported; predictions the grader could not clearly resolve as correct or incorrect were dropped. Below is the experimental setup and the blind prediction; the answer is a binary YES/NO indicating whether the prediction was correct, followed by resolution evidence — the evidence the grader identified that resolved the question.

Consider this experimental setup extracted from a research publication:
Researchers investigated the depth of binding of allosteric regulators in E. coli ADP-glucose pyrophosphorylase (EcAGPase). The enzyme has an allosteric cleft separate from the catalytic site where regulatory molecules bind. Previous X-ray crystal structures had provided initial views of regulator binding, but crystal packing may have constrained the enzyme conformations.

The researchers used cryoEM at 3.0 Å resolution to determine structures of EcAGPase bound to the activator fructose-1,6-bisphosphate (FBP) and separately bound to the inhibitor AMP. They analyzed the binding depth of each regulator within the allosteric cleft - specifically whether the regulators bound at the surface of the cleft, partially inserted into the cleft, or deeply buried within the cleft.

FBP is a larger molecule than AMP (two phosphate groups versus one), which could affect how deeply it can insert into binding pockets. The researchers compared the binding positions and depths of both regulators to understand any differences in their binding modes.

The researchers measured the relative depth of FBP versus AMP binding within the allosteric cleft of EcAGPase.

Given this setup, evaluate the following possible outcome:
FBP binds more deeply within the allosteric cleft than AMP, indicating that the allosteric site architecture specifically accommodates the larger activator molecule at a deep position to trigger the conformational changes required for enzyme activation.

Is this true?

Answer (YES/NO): NO